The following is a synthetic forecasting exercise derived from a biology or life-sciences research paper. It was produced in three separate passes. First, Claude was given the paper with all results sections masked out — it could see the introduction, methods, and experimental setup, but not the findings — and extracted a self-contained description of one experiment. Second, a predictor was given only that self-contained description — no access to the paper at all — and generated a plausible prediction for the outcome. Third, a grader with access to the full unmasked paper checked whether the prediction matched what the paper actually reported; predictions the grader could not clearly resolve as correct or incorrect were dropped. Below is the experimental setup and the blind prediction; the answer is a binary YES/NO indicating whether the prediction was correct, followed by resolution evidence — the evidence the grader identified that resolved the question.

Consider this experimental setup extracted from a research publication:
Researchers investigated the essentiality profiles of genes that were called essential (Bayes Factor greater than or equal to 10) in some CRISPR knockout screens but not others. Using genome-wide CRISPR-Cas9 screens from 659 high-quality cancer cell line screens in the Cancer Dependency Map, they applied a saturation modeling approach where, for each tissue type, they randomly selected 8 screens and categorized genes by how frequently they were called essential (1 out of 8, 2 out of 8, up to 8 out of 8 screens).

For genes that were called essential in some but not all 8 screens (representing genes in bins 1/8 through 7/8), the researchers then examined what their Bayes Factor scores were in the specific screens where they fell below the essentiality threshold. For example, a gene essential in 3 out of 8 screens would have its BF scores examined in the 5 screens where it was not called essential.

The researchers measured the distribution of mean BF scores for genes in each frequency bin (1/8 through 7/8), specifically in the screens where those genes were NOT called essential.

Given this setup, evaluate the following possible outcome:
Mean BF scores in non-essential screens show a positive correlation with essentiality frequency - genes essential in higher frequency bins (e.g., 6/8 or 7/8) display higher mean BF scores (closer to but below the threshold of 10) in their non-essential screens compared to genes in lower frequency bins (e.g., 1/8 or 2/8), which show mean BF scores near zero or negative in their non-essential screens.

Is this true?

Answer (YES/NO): YES